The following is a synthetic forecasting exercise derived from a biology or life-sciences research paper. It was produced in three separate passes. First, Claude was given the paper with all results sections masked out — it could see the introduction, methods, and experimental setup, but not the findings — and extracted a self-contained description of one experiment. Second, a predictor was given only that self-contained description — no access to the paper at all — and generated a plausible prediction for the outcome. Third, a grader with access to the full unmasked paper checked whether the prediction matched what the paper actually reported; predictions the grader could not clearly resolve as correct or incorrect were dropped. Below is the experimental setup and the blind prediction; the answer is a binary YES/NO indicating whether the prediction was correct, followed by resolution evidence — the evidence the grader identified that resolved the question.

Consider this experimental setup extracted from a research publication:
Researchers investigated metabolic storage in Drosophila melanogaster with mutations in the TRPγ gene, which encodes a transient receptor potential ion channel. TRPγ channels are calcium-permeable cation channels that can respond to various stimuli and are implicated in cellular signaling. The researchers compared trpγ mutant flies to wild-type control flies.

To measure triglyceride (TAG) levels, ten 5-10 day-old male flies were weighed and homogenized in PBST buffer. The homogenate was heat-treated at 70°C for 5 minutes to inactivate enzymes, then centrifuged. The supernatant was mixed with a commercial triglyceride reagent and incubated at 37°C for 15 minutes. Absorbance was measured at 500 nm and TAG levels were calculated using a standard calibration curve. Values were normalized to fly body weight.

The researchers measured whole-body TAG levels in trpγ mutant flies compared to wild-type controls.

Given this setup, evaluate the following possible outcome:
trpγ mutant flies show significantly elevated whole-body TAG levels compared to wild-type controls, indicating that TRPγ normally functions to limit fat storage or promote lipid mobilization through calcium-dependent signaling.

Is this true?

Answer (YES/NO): YES